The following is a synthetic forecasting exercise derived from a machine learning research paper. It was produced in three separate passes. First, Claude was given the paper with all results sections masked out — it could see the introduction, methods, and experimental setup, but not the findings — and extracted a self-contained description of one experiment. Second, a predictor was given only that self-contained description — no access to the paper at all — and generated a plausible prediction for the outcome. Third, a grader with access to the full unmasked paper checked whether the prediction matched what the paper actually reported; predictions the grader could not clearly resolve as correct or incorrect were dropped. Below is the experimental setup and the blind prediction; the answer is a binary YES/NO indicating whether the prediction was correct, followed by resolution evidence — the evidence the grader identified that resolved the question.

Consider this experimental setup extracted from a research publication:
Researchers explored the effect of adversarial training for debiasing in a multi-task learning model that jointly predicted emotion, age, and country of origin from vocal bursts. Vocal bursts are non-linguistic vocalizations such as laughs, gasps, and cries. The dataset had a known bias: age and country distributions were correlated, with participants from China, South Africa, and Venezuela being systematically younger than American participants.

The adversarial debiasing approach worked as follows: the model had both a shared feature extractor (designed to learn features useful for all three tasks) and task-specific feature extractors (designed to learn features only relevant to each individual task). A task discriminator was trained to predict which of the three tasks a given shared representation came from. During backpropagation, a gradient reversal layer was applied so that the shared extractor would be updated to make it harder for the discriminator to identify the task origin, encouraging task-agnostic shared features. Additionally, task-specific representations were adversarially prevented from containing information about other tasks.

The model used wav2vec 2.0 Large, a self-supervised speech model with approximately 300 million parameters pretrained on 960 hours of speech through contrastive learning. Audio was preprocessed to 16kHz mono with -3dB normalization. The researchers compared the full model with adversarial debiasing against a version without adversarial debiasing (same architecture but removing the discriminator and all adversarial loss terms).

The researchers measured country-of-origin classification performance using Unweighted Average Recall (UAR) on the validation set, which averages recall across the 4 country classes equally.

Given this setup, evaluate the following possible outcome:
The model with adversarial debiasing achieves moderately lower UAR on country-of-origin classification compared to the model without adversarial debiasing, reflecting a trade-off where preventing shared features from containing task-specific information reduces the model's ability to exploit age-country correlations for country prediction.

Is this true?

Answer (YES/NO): NO